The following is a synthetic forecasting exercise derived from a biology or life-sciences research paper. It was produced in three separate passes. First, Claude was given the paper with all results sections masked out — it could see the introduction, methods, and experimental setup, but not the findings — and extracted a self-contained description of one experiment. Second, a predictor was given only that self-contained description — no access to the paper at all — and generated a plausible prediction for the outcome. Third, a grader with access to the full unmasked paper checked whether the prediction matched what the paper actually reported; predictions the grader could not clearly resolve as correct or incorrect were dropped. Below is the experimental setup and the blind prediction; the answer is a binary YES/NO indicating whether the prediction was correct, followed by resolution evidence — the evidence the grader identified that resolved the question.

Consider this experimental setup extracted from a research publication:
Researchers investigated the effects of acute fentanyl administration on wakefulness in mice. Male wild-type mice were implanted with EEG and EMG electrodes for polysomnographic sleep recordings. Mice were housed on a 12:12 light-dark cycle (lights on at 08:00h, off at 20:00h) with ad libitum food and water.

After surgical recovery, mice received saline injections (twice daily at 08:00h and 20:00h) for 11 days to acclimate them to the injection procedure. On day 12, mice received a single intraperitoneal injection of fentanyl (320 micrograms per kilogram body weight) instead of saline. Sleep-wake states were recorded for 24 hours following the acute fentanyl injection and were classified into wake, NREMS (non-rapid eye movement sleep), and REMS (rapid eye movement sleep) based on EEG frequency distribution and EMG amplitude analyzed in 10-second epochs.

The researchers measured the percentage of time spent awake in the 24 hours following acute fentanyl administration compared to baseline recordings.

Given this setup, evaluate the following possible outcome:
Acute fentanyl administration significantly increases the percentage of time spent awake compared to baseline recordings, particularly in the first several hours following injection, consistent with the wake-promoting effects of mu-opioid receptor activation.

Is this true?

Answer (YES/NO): NO